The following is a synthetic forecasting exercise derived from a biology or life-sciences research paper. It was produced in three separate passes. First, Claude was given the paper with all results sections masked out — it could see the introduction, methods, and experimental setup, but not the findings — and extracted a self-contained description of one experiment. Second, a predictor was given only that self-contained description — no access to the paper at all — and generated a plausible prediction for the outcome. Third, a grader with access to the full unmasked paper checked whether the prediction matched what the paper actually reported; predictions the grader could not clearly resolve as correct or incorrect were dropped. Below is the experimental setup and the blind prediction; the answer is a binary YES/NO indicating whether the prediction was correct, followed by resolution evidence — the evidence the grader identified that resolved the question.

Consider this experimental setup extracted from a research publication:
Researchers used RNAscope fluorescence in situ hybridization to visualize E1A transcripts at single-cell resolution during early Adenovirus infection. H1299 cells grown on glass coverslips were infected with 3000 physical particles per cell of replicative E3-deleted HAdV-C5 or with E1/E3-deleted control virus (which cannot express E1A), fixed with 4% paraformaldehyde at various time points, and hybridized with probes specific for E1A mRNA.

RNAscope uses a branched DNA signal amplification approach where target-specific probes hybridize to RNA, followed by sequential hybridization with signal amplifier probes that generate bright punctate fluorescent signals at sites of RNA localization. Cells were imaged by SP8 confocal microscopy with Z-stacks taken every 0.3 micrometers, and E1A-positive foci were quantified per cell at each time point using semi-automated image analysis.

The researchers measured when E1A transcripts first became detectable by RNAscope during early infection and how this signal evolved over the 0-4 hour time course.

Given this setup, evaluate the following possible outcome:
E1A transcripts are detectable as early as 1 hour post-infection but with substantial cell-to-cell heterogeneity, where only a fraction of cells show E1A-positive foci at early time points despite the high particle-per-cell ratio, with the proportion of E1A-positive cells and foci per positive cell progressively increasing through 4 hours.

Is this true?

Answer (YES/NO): NO